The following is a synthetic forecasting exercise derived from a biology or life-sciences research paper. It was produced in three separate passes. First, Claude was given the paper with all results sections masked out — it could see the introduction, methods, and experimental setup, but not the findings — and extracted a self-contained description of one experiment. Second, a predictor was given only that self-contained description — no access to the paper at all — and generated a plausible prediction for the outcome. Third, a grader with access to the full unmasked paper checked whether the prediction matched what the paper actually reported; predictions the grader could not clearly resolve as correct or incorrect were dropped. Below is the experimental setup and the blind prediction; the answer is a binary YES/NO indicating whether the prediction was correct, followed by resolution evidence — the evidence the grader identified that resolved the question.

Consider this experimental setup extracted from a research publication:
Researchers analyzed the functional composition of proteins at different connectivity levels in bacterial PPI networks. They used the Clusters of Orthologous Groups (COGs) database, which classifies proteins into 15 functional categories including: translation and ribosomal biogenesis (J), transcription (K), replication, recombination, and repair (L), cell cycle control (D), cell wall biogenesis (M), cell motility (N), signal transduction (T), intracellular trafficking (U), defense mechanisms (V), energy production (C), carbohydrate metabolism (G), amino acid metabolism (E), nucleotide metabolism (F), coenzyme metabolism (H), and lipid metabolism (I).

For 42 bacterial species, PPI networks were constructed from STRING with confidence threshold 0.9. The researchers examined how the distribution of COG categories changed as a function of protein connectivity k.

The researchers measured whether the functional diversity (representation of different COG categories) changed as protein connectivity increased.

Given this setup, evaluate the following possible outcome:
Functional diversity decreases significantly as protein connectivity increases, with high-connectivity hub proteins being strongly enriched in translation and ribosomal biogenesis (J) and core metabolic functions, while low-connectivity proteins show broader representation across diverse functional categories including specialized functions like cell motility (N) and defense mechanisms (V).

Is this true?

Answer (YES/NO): NO